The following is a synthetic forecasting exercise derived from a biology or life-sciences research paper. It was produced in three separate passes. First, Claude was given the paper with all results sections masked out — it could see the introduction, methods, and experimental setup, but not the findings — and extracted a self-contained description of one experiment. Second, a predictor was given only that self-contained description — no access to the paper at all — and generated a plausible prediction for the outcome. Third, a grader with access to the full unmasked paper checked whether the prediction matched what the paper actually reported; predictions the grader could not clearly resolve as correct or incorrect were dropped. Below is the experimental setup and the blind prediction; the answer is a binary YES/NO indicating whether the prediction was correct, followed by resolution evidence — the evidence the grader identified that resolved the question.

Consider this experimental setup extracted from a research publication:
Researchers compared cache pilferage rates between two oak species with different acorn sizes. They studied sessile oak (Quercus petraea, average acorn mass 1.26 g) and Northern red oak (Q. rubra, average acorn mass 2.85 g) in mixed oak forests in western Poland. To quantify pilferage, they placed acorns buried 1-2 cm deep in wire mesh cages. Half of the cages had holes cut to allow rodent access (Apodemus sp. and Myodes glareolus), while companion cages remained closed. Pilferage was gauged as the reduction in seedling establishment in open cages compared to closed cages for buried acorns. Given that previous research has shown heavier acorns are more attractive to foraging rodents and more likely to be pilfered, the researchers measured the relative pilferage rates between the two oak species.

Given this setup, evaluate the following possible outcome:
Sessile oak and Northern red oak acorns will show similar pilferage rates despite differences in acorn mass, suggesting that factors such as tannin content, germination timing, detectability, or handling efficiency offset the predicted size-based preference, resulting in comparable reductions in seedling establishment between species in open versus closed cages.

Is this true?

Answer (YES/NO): NO